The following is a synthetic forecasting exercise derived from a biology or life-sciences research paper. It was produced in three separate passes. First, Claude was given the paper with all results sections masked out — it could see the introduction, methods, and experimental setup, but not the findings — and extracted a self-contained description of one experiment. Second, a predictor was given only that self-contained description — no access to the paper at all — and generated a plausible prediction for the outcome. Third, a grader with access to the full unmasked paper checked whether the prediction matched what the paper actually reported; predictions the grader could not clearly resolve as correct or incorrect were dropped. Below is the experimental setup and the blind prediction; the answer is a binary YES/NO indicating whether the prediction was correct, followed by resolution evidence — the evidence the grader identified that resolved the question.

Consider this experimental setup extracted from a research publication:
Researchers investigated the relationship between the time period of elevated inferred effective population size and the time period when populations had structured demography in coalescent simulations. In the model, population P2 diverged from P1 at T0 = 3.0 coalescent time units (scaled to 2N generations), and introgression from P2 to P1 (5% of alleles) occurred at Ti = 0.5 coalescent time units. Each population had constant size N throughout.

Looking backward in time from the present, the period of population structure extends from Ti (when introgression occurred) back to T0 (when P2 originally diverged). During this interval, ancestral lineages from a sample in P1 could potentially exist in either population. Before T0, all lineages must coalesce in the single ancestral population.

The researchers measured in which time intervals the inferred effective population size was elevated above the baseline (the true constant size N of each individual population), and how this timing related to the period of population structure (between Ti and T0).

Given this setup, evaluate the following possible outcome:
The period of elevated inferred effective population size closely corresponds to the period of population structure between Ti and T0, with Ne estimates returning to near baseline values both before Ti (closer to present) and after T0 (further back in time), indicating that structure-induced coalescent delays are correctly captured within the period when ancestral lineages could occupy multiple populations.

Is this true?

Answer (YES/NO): YES